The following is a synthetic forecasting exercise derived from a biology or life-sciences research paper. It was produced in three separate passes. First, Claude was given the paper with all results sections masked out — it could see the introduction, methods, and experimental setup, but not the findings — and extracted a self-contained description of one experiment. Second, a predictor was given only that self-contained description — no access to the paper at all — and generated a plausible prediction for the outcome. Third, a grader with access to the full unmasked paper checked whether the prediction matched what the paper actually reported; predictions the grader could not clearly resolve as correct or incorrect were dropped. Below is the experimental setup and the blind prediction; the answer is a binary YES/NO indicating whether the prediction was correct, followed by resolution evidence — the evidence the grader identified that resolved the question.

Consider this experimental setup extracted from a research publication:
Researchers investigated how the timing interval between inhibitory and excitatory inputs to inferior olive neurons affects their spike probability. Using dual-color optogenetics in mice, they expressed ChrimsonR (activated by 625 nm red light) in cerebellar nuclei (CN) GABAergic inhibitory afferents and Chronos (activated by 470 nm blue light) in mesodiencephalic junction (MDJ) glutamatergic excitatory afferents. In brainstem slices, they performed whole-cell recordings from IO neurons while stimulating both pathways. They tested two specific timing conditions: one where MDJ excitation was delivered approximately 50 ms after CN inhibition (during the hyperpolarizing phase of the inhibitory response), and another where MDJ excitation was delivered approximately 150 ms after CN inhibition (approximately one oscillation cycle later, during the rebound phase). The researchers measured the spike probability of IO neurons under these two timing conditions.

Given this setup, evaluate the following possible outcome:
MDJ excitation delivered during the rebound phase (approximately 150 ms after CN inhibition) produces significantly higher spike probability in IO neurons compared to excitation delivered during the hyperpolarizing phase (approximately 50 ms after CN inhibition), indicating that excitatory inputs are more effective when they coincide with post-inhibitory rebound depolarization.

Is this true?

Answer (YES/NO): YES